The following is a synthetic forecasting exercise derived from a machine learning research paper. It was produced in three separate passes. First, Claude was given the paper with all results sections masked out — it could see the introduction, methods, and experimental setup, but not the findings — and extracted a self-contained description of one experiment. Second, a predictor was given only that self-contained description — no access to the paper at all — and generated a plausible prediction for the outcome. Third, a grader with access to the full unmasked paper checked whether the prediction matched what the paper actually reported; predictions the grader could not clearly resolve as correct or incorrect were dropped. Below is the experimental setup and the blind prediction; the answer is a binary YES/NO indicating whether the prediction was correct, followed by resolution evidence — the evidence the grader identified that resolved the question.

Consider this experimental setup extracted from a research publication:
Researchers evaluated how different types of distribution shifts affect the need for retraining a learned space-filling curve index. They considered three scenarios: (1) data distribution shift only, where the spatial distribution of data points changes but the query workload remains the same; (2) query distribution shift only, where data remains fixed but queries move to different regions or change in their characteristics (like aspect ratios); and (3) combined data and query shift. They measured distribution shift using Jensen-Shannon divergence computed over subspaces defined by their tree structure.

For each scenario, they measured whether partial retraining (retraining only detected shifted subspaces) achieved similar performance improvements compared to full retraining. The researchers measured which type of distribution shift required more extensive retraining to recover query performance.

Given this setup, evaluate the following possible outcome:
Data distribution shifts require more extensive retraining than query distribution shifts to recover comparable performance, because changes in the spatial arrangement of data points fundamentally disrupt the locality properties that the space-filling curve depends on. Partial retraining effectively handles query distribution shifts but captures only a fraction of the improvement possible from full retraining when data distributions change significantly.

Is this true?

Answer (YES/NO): NO